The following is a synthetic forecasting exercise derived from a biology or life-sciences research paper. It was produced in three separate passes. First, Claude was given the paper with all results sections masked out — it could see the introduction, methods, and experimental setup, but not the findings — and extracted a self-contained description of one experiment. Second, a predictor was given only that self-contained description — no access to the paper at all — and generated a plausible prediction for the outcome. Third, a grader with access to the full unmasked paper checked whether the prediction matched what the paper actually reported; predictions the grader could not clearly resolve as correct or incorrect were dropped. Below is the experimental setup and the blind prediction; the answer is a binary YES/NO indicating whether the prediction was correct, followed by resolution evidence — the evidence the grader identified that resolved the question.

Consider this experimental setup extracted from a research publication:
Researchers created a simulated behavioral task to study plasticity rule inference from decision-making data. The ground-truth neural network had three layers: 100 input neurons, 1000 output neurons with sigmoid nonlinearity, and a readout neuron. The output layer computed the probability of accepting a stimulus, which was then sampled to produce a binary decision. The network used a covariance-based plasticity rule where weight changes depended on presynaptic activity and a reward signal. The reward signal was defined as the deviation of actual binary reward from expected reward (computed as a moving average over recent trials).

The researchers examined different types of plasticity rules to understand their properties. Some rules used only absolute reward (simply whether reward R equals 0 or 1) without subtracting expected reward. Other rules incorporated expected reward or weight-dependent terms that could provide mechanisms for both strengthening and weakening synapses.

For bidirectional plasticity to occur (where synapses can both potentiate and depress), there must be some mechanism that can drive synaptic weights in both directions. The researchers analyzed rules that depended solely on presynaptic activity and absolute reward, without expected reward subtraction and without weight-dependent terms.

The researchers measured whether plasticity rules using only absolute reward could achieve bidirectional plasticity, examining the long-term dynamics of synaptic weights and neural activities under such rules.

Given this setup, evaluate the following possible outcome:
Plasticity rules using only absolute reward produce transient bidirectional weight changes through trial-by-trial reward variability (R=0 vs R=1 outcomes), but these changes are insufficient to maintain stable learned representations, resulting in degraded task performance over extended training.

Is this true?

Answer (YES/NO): NO